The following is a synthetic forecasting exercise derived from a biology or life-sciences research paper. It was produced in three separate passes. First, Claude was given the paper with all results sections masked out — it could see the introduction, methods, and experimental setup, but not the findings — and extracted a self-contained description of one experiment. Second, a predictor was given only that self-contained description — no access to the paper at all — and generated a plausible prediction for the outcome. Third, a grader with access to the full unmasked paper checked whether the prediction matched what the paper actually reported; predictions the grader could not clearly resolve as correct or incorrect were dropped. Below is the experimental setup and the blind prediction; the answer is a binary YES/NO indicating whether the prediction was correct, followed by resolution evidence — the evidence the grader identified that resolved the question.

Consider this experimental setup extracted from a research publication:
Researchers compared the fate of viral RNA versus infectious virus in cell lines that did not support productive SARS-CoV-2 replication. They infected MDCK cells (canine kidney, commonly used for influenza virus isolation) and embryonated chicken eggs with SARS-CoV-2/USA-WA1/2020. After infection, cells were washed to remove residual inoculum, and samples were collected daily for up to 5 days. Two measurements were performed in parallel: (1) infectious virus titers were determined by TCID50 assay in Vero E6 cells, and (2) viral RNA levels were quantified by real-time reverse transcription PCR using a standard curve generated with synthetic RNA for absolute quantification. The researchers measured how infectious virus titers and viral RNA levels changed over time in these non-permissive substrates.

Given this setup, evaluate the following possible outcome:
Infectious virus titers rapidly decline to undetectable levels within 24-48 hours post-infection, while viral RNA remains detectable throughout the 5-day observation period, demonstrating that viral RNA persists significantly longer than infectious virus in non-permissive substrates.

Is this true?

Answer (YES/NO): YES